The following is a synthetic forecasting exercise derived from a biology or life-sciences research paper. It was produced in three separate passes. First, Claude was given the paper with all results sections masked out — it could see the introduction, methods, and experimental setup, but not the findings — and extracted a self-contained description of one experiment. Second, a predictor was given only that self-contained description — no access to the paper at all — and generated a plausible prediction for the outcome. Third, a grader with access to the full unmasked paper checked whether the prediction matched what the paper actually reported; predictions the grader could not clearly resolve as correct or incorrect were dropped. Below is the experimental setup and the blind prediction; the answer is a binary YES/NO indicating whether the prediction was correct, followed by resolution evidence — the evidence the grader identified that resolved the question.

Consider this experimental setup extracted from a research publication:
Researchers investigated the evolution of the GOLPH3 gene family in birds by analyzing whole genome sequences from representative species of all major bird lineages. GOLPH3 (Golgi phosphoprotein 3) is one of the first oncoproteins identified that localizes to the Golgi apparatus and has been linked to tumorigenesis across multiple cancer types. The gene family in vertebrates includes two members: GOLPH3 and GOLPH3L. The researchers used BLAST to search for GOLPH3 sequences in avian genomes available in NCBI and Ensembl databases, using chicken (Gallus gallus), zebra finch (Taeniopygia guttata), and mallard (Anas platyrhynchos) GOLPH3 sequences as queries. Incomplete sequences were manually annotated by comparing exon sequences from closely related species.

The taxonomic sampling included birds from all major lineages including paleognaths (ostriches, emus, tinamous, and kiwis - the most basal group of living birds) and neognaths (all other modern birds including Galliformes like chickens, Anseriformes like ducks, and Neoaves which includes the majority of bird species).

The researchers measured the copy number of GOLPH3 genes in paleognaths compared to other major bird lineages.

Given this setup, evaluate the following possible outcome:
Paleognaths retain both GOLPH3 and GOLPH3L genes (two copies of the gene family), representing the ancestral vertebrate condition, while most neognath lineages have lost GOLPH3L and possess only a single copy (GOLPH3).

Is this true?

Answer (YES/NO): NO